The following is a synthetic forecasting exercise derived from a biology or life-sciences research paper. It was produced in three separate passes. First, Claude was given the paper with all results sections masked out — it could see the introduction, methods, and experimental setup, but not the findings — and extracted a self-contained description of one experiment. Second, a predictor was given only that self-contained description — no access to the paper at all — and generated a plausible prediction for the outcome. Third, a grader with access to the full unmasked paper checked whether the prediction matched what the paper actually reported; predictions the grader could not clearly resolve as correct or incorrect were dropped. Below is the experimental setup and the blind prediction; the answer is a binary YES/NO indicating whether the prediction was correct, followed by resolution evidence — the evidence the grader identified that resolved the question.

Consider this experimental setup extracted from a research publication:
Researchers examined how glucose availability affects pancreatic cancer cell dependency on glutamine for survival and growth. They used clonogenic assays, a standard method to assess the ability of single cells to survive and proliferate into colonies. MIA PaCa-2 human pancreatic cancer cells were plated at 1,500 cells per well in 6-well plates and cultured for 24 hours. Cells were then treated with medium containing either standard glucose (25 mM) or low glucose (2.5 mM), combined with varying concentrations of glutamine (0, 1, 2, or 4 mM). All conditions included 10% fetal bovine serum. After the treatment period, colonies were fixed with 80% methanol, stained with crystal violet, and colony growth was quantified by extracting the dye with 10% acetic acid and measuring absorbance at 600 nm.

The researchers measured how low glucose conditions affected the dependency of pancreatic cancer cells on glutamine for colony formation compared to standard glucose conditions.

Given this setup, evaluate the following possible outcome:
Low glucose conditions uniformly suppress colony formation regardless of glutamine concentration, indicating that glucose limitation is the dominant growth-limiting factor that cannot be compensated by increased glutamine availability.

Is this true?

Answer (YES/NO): NO